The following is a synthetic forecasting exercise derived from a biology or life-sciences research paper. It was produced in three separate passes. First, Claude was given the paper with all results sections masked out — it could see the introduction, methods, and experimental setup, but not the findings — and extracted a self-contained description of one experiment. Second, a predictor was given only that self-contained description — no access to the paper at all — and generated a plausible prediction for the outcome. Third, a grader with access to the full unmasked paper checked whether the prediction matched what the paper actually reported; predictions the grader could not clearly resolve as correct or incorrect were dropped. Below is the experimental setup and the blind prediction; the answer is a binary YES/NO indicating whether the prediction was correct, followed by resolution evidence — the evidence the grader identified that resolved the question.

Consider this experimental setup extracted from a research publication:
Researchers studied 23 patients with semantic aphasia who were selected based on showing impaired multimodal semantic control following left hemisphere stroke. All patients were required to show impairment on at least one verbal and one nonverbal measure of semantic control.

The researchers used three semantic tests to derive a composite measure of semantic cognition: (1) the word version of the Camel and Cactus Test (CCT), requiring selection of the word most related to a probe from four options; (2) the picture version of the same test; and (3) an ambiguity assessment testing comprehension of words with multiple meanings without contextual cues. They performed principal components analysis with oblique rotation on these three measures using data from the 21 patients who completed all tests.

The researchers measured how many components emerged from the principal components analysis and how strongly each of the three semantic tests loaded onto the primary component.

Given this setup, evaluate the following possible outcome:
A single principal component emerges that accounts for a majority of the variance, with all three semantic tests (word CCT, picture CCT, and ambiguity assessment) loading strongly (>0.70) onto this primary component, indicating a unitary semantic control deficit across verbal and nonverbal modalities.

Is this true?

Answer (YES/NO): YES